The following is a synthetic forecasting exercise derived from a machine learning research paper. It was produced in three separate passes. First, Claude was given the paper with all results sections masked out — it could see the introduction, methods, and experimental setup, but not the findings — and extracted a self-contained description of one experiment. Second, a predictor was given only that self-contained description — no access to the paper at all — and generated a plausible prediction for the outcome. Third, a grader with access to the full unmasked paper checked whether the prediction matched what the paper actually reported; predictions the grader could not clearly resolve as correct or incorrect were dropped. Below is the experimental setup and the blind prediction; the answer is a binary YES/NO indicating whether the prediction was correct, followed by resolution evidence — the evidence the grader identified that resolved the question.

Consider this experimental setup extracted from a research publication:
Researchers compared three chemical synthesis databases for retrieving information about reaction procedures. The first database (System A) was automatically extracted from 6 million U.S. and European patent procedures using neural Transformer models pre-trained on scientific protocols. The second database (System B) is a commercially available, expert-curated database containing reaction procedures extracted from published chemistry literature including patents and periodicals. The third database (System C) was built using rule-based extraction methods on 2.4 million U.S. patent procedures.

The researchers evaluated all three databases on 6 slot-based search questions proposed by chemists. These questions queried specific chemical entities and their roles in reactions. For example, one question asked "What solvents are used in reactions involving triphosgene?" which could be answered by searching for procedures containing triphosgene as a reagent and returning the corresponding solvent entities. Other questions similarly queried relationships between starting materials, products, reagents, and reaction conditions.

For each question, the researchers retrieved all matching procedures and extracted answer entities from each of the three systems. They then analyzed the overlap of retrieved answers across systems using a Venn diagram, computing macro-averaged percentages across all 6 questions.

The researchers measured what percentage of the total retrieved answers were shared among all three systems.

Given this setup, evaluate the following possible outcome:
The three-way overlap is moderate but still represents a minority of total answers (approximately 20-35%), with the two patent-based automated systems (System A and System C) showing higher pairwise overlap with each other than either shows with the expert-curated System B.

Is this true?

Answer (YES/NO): NO